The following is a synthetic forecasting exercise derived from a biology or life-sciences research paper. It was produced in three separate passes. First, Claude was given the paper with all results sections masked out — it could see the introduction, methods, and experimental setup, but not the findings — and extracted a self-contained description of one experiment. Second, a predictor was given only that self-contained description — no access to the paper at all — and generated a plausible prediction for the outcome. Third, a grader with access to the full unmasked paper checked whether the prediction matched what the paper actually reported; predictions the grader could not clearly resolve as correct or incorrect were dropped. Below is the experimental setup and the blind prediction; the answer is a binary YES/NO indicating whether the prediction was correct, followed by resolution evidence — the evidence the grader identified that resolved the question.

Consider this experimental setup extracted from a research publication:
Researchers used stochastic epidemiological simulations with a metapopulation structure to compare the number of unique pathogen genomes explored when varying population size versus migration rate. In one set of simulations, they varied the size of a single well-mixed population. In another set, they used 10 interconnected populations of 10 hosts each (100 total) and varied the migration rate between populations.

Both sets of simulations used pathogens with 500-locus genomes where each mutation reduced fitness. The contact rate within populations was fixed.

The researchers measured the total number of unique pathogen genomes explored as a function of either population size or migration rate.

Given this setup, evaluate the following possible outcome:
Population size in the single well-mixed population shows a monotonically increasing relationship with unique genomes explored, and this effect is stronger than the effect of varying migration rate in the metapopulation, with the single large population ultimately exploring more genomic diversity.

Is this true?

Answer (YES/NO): NO